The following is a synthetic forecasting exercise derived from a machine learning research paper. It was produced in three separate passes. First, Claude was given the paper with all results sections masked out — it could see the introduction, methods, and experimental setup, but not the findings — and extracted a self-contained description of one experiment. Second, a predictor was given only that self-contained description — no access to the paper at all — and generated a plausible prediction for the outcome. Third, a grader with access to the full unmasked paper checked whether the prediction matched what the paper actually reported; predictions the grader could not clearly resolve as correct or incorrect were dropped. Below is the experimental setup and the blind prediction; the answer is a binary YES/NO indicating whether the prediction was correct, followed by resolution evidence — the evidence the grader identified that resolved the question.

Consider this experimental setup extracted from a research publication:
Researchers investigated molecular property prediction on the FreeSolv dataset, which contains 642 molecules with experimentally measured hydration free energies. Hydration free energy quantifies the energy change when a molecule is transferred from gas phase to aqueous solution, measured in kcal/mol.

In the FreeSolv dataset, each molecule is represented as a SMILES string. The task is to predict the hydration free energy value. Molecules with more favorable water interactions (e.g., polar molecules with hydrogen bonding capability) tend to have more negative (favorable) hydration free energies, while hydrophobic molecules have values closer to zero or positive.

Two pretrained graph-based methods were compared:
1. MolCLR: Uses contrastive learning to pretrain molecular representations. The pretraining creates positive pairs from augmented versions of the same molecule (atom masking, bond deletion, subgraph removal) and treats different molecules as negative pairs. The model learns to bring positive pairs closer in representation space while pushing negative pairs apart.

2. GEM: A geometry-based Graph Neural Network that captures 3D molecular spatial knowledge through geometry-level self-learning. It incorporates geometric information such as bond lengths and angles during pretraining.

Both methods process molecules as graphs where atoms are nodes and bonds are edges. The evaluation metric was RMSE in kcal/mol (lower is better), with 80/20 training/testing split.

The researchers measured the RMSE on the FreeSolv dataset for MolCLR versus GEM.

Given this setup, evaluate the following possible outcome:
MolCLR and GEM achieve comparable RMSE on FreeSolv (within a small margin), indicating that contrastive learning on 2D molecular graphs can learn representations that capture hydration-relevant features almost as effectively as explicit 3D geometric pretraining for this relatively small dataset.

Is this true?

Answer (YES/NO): NO